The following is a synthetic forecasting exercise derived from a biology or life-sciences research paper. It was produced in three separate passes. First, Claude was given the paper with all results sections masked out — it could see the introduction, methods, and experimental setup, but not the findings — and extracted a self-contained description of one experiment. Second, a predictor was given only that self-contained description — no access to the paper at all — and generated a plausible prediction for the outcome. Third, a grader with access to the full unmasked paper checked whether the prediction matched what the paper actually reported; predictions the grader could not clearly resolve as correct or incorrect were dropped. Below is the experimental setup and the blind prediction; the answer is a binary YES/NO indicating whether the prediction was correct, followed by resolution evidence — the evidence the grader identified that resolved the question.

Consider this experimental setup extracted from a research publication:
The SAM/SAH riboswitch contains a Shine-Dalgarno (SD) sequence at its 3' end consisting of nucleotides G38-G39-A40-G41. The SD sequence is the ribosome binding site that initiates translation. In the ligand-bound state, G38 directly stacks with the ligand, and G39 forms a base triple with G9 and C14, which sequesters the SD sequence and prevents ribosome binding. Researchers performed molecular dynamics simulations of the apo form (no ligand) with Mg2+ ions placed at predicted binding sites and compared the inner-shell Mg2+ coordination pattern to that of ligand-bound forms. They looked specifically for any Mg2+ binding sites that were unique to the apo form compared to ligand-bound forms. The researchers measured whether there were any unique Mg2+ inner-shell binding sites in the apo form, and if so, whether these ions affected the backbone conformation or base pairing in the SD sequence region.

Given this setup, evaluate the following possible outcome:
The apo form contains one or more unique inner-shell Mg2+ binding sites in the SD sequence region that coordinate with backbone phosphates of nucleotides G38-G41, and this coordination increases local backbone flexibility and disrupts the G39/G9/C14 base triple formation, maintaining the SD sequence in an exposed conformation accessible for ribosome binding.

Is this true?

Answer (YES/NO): NO